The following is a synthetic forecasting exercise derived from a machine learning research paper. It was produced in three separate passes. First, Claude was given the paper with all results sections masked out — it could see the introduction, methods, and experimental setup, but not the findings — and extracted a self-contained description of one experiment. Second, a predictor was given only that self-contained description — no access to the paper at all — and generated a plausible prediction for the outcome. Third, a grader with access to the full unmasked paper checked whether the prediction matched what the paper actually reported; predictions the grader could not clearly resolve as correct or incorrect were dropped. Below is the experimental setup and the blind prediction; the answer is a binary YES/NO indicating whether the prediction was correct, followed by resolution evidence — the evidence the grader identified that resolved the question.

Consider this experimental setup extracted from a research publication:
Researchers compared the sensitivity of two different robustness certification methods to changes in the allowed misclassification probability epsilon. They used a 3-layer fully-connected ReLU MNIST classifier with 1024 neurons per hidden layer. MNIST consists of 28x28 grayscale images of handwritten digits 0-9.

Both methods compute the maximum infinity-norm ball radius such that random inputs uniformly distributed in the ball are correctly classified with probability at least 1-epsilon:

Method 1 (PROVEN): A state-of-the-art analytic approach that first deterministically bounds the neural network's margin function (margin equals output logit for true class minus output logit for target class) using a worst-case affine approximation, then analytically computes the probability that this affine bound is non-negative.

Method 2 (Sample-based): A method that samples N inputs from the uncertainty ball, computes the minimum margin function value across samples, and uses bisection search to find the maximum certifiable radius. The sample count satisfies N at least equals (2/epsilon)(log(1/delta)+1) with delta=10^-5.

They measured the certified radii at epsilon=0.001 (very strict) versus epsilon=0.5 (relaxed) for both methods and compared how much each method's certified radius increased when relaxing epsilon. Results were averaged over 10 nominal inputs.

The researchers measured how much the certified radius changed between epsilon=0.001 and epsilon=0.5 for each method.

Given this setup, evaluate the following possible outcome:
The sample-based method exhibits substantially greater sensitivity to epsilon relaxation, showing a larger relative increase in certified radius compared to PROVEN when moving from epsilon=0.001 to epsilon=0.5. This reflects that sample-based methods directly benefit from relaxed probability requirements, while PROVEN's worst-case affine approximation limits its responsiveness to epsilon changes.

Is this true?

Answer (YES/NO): YES